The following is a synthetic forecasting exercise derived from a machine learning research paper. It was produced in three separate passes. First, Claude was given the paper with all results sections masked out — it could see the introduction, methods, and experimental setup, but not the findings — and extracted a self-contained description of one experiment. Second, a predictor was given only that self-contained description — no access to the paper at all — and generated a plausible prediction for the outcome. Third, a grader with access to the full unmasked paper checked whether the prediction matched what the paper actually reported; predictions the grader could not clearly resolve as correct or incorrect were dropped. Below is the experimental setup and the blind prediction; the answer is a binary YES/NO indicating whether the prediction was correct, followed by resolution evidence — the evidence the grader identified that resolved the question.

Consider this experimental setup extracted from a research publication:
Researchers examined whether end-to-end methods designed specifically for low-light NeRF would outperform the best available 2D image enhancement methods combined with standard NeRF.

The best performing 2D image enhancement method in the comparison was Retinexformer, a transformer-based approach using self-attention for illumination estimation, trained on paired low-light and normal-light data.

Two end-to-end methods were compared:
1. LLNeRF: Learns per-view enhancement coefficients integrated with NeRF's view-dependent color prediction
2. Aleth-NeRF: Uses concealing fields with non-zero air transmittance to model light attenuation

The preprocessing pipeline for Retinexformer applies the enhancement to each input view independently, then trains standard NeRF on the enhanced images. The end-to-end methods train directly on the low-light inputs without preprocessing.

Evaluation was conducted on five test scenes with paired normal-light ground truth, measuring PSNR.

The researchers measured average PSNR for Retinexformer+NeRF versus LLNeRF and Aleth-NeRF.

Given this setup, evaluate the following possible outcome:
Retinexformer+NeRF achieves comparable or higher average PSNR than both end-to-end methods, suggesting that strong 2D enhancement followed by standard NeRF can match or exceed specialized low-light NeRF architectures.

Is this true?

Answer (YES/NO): NO